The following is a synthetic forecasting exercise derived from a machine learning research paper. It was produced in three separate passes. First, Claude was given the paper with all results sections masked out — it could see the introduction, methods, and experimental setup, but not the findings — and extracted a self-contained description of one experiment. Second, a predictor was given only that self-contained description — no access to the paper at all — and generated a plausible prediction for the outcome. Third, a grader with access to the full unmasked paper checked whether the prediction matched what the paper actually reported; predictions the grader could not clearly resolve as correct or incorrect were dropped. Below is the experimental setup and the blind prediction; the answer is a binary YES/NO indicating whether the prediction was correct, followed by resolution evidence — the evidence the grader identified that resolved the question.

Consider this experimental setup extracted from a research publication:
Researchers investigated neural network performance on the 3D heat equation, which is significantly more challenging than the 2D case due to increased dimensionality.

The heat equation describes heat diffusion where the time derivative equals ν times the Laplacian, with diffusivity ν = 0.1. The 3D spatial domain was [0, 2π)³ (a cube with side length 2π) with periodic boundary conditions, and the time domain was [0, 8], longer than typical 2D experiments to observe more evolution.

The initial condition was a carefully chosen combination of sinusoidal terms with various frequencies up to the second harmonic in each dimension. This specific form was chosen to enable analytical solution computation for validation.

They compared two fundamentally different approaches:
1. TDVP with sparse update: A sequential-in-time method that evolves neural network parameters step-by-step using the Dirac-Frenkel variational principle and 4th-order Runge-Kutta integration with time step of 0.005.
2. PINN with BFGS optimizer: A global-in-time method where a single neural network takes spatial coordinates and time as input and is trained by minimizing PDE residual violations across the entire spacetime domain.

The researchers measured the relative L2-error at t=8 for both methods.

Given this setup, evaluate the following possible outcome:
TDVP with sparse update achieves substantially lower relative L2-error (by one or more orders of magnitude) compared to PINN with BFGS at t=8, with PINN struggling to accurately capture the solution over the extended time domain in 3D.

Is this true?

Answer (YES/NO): NO